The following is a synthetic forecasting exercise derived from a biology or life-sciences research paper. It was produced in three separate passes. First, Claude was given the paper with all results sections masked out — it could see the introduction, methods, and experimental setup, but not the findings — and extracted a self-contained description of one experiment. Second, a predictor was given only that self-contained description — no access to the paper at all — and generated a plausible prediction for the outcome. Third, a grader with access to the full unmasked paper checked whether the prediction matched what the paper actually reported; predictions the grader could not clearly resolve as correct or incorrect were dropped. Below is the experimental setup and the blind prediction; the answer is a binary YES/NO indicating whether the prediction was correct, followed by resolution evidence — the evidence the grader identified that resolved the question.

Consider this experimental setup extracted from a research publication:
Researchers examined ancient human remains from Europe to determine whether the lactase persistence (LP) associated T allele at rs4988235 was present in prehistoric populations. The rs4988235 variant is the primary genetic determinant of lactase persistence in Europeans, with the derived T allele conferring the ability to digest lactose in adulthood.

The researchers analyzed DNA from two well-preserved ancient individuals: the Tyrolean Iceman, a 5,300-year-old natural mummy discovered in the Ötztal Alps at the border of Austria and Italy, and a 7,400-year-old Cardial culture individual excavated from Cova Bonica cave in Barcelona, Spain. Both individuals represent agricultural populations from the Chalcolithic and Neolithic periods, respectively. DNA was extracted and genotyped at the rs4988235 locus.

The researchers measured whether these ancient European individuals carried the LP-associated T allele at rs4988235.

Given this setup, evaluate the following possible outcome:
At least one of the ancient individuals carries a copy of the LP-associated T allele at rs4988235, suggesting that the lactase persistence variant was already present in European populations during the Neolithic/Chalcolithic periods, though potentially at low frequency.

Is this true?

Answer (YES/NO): NO